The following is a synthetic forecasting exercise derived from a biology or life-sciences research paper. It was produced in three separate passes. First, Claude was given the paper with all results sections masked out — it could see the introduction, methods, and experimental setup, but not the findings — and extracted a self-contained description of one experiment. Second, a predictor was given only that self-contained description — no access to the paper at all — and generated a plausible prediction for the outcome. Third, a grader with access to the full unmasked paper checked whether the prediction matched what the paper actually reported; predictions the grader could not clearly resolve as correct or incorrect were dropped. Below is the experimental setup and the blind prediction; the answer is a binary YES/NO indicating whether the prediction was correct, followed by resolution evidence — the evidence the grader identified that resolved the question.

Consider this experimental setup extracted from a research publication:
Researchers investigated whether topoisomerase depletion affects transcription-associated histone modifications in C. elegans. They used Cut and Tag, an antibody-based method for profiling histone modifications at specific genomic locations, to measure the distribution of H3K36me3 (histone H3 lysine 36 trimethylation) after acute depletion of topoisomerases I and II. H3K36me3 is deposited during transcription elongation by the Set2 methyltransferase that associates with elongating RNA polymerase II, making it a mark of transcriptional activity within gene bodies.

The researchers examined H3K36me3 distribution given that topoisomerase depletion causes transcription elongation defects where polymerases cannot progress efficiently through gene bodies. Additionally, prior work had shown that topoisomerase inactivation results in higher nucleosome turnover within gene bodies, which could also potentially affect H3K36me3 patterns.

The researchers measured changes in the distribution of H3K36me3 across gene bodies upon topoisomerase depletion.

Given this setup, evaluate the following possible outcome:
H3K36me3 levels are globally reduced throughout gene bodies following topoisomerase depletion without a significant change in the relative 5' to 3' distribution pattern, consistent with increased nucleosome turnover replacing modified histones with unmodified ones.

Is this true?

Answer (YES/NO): NO